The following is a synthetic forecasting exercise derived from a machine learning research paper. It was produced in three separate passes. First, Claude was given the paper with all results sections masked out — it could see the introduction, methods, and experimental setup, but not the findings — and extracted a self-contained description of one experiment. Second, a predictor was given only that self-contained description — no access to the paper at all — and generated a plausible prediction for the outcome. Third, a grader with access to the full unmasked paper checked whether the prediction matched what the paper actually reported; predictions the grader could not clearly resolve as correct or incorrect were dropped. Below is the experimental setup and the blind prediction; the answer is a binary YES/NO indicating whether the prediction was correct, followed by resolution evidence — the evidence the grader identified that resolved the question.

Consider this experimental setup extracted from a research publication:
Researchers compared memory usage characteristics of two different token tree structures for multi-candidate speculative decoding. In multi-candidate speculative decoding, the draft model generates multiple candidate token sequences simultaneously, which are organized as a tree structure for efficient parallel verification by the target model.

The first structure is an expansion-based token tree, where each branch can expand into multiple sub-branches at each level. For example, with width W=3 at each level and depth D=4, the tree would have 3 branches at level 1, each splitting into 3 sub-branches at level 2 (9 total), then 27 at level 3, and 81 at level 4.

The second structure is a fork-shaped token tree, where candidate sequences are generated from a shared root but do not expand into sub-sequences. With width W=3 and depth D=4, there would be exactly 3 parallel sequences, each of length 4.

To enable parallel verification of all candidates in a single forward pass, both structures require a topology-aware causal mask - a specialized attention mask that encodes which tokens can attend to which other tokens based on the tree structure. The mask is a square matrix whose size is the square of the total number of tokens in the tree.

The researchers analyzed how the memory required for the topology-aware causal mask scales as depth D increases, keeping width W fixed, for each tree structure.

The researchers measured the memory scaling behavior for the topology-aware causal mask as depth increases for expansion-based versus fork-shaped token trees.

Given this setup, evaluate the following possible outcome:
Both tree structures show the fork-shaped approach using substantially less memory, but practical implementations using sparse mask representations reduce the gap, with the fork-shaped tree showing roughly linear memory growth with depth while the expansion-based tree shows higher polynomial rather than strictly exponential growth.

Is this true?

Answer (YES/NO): NO